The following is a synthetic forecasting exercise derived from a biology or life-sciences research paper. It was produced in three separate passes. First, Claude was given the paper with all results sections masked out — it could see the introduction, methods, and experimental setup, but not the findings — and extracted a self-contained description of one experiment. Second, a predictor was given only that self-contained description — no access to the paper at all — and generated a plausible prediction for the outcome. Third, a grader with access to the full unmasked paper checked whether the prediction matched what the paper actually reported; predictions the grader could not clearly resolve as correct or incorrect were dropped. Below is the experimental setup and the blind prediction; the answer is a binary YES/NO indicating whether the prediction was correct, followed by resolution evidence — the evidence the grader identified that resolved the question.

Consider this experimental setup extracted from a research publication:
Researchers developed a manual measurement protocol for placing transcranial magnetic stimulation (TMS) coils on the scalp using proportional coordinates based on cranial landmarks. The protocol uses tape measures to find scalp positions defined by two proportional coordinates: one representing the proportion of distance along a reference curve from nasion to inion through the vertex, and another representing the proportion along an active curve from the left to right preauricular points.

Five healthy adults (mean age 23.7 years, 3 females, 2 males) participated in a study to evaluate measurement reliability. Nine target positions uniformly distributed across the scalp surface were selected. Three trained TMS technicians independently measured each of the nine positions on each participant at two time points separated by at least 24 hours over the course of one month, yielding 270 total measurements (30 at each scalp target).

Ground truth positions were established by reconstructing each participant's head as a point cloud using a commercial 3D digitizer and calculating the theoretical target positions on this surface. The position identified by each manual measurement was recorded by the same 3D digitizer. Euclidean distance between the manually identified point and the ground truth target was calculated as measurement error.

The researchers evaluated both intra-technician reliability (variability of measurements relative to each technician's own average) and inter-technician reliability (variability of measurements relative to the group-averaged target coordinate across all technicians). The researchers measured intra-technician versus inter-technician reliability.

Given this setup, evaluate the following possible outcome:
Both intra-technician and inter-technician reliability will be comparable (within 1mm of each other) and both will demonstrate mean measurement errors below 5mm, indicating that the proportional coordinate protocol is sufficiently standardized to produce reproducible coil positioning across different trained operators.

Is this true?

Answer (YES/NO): NO